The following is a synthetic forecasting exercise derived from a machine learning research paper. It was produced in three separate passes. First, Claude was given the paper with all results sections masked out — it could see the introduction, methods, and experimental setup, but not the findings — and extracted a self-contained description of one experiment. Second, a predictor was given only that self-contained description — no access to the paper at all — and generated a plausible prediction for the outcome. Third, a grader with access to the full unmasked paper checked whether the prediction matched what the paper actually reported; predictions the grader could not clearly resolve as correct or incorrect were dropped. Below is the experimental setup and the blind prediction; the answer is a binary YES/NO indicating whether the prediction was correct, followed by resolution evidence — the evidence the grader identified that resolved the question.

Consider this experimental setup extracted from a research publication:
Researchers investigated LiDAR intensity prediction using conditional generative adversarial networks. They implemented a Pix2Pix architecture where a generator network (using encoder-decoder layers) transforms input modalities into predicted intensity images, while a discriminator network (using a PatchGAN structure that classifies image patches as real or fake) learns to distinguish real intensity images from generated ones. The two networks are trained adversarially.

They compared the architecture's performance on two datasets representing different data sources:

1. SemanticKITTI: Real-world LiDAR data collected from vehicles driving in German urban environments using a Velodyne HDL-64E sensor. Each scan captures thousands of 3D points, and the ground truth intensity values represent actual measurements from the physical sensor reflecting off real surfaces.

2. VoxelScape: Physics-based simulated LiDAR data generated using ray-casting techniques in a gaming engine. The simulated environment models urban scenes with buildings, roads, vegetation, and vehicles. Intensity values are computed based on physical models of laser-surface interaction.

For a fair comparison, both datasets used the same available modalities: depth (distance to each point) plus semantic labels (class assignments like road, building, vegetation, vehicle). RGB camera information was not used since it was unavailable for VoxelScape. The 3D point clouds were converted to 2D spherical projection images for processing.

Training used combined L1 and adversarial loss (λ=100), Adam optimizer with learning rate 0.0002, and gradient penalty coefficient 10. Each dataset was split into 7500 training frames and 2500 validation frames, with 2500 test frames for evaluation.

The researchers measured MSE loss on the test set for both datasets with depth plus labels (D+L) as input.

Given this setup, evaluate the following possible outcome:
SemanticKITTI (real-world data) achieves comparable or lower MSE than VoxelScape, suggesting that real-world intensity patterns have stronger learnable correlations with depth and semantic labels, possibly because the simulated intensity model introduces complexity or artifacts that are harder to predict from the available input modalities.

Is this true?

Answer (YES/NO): NO